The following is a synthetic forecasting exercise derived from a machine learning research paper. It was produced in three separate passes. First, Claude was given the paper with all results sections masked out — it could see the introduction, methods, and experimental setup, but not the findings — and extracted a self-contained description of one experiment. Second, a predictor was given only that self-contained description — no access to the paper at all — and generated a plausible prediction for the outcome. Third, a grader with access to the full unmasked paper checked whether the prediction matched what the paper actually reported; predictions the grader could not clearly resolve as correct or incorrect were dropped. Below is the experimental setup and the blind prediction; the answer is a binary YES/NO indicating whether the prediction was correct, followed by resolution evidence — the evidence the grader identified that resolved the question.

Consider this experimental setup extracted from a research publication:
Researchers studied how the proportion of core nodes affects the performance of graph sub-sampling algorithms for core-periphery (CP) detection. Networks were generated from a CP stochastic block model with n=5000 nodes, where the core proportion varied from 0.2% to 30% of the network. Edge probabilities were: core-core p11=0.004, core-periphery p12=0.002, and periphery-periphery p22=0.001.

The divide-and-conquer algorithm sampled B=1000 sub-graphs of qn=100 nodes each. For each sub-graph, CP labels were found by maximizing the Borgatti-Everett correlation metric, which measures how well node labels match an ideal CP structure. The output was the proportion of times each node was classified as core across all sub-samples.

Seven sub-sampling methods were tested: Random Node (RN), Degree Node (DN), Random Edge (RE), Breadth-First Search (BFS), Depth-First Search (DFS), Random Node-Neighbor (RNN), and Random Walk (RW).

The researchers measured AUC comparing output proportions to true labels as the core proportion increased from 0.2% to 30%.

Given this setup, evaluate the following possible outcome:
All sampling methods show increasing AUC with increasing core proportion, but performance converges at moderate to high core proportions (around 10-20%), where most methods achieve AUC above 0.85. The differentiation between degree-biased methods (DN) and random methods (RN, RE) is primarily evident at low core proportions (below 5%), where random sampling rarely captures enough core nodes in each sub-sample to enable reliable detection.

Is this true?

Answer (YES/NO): NO